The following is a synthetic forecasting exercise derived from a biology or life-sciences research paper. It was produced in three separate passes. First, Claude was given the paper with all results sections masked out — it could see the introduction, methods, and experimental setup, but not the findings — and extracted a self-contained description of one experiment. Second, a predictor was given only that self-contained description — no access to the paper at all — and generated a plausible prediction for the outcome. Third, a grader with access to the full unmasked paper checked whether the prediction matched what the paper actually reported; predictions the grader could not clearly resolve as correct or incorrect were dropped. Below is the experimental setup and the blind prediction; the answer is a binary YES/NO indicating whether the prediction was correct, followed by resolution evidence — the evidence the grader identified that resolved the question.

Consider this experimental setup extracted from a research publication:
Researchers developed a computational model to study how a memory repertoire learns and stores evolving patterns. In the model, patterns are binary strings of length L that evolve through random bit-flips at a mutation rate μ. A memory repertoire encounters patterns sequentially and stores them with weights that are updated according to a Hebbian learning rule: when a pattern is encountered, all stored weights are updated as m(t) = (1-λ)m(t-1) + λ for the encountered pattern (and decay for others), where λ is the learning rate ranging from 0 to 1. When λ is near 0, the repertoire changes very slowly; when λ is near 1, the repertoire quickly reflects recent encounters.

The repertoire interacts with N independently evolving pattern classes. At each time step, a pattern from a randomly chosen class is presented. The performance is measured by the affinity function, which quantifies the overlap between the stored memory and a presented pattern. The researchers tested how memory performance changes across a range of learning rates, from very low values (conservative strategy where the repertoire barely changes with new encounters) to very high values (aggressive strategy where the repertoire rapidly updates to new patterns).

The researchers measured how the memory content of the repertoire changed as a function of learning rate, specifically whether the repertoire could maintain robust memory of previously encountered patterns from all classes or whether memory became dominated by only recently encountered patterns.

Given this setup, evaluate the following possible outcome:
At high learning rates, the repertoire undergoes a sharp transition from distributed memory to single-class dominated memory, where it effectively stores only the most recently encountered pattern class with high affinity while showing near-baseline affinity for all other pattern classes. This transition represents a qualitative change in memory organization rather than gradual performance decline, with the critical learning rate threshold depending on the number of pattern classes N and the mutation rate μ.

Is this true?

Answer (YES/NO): NO